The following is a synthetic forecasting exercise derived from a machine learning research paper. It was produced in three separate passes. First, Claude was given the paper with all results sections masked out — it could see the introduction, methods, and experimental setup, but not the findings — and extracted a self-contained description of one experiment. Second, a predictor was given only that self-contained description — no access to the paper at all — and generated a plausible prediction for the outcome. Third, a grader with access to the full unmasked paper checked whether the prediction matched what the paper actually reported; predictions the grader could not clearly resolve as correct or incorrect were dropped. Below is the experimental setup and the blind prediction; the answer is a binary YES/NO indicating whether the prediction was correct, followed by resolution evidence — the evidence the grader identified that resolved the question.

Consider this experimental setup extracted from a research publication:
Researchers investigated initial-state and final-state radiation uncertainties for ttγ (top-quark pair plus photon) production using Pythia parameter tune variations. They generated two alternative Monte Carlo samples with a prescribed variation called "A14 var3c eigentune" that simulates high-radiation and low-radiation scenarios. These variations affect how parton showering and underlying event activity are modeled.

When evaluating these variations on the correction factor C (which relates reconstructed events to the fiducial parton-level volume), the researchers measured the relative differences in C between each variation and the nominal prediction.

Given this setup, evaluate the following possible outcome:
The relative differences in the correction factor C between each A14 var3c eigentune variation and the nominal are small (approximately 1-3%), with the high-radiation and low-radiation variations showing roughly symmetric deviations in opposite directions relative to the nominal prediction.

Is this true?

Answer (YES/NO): NO